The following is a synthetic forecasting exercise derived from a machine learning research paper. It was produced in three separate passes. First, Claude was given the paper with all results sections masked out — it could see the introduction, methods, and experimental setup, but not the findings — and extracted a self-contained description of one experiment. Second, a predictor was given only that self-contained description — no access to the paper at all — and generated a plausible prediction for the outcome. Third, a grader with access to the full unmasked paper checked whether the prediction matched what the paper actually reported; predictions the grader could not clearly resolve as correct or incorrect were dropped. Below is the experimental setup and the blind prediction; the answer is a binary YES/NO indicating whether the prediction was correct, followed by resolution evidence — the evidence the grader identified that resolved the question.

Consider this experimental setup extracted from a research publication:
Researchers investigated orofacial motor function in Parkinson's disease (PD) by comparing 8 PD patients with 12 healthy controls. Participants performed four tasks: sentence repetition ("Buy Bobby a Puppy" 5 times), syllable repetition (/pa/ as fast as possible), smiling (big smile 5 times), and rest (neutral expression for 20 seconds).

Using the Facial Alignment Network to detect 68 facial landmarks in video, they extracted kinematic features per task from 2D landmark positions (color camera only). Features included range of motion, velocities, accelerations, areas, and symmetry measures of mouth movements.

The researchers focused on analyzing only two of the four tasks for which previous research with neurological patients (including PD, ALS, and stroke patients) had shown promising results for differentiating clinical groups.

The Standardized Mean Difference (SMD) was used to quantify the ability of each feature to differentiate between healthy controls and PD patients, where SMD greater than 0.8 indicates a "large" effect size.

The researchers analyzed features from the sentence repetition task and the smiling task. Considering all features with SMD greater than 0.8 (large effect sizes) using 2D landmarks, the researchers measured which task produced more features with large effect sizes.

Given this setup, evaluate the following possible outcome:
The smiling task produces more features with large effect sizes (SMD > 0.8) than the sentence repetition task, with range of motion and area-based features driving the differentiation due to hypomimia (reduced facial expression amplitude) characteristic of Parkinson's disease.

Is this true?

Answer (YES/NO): NO